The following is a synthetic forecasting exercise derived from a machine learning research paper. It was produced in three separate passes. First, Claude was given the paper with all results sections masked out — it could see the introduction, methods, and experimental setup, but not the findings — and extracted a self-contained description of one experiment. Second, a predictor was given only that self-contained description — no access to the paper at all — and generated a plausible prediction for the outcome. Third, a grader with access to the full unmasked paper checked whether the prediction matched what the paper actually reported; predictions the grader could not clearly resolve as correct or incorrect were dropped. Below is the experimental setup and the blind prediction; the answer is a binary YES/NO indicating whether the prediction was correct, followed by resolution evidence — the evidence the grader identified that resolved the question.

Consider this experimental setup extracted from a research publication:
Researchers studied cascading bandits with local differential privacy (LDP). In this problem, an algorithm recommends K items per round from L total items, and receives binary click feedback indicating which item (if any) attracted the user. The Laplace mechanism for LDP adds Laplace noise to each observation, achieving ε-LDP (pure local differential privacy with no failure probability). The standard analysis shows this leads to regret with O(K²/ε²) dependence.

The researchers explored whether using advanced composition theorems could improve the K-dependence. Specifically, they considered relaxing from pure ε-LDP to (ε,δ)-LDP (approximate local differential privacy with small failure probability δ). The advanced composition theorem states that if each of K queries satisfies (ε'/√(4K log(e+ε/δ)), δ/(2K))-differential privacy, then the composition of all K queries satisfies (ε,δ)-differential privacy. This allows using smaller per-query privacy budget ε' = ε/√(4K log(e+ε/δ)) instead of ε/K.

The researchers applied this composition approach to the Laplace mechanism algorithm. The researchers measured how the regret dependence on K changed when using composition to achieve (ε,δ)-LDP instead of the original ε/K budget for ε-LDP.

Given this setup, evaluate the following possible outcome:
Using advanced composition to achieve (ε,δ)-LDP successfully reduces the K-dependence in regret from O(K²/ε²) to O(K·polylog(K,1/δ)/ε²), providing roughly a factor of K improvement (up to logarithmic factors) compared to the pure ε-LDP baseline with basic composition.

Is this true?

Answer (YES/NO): YES